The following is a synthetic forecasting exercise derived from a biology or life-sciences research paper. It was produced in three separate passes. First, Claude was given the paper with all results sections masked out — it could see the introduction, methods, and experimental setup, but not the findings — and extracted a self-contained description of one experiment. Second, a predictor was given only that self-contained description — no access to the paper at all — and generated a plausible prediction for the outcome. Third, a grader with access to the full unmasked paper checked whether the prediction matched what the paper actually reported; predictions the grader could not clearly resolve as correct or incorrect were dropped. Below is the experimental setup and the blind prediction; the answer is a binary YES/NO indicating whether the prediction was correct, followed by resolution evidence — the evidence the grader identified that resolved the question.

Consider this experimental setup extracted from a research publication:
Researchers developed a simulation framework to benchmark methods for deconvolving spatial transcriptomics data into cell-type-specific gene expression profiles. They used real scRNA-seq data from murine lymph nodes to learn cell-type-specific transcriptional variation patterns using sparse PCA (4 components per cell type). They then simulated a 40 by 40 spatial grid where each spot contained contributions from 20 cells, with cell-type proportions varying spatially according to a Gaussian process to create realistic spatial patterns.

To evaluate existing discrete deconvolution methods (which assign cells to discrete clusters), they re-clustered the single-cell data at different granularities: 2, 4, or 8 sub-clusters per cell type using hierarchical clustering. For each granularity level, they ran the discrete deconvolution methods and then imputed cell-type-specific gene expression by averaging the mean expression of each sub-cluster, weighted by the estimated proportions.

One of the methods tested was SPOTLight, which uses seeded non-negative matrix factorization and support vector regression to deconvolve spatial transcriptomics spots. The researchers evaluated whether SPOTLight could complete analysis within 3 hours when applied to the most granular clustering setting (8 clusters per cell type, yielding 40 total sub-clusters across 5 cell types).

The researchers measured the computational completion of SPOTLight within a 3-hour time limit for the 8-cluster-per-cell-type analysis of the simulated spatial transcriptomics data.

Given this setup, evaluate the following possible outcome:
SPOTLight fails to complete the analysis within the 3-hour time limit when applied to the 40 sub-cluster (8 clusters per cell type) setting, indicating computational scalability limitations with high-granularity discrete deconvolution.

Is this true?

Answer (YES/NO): YES